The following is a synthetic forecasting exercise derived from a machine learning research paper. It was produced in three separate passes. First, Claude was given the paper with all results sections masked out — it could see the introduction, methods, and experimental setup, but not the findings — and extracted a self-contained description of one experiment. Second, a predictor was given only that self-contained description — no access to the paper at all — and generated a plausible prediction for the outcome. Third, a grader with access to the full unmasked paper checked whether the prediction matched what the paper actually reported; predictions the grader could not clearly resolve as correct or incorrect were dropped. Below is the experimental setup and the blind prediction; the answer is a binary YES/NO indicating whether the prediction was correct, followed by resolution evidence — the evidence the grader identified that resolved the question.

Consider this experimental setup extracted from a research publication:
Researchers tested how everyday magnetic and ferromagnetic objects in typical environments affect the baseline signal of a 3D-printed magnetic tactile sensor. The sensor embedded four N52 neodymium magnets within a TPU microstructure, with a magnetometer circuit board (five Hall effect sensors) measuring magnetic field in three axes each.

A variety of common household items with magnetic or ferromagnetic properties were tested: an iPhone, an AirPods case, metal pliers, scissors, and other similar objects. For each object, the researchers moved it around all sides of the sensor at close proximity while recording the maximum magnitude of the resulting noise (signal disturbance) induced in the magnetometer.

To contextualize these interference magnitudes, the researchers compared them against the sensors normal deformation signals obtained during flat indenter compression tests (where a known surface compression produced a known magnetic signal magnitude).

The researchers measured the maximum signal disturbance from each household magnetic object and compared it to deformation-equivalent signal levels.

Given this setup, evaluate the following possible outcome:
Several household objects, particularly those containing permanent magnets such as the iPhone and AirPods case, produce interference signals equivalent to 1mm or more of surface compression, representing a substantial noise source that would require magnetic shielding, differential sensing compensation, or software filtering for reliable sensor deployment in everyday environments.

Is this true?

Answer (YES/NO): NO